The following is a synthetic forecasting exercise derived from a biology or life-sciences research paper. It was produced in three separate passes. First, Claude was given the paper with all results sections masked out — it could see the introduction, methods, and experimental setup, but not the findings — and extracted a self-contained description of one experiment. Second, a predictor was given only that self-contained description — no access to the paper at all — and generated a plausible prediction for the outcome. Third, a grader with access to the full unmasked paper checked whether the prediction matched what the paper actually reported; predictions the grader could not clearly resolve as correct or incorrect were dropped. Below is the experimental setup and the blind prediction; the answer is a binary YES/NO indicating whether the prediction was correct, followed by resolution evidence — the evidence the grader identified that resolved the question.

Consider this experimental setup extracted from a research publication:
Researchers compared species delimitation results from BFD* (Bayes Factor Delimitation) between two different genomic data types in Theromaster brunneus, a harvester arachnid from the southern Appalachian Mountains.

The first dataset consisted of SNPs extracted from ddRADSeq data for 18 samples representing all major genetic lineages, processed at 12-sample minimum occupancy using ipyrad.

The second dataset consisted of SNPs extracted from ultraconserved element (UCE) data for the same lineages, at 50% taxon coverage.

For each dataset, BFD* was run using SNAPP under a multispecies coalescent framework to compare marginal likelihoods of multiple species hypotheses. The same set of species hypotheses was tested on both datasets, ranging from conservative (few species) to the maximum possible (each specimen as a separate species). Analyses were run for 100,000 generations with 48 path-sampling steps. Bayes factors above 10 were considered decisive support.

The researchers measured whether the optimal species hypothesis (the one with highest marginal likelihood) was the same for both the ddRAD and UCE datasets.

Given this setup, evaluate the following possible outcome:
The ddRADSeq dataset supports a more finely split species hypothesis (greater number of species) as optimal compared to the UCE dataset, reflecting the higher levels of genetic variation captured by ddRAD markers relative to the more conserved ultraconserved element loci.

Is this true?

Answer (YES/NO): NO